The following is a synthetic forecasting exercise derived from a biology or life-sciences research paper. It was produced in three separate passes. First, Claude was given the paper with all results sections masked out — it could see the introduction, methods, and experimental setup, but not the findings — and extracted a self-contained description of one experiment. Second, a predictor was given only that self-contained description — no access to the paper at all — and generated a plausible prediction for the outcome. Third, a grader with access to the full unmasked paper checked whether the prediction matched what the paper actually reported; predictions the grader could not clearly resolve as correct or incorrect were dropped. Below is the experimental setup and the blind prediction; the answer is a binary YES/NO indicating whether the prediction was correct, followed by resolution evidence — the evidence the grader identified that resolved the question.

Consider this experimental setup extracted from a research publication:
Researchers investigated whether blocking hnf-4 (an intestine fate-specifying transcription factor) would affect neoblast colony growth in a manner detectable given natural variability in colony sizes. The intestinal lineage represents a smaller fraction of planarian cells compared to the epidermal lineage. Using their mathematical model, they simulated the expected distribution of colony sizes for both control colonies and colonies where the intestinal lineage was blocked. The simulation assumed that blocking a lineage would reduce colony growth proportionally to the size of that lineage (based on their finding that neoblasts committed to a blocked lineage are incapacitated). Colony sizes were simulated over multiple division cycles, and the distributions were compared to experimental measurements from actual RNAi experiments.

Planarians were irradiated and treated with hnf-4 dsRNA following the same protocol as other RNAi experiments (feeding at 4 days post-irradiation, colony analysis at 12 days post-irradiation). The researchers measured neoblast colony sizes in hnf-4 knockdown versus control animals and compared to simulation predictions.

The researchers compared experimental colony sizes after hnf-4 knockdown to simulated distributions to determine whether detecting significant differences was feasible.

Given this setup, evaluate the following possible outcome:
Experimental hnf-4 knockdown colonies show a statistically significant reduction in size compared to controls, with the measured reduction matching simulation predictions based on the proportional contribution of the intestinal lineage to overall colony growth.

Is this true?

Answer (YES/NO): NO